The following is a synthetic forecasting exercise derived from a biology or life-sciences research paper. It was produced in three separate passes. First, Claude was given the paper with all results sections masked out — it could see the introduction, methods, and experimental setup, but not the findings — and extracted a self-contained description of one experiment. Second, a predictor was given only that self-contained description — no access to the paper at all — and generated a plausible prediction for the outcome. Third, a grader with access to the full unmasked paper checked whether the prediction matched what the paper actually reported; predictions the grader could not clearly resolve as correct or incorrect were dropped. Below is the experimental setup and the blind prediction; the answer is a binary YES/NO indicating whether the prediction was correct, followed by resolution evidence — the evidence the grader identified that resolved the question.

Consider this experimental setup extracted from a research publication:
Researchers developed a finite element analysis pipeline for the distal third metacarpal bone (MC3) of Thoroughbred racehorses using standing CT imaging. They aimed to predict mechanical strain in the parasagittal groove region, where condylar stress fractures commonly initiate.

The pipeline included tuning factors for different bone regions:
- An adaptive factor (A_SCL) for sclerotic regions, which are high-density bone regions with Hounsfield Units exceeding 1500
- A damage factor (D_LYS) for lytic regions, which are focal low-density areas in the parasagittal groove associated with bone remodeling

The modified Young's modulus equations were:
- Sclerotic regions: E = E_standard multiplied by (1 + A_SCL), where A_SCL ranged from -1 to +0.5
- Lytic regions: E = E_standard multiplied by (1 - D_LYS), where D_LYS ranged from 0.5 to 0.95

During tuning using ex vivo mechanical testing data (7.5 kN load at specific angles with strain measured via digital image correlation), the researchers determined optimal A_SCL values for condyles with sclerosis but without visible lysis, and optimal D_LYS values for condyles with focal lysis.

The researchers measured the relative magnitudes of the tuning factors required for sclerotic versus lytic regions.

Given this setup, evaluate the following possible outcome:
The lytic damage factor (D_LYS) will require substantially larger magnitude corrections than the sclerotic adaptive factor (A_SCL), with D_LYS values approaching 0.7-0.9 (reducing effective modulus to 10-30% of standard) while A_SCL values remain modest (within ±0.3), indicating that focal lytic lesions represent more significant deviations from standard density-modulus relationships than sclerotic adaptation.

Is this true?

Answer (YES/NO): NO